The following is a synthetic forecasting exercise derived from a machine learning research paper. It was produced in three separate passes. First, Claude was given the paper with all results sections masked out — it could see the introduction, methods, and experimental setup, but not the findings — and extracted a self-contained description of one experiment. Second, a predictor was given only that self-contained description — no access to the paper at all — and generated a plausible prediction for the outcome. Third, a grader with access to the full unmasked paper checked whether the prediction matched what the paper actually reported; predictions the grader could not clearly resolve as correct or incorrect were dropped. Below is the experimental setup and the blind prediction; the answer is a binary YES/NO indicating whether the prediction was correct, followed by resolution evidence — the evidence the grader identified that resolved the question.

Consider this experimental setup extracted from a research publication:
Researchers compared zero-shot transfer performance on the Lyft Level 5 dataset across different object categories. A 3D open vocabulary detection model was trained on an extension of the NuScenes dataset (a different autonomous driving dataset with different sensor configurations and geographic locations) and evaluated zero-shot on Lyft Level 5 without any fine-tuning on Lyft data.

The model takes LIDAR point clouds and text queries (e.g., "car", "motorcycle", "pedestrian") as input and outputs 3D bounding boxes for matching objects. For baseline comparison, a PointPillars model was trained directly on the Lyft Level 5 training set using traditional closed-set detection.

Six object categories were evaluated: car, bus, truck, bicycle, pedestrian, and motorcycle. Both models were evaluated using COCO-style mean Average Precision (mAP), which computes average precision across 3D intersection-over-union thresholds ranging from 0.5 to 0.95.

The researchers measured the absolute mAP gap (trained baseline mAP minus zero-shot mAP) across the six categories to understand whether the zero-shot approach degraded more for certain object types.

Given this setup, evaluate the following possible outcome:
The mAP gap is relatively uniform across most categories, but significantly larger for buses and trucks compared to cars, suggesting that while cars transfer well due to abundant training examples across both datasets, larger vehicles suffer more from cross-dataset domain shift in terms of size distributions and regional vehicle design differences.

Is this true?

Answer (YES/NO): NO